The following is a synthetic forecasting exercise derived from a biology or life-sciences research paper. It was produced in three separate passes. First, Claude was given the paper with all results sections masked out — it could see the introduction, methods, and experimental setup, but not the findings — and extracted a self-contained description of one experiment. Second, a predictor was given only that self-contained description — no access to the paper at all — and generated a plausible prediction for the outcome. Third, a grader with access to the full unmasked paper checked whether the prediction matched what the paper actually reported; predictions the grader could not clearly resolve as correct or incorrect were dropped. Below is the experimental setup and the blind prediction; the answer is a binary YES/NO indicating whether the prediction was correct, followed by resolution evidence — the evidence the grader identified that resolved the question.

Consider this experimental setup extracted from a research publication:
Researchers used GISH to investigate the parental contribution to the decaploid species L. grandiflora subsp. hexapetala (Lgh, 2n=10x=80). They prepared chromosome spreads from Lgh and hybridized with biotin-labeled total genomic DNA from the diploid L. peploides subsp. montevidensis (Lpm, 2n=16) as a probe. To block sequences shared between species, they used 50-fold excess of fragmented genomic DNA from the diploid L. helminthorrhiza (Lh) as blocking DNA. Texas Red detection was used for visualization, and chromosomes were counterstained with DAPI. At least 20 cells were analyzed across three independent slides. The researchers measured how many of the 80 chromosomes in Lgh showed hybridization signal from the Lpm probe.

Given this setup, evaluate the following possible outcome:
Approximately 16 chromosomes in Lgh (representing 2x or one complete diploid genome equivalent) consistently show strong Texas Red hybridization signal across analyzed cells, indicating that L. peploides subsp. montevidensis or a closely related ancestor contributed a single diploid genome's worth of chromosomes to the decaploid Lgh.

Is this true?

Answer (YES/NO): NO